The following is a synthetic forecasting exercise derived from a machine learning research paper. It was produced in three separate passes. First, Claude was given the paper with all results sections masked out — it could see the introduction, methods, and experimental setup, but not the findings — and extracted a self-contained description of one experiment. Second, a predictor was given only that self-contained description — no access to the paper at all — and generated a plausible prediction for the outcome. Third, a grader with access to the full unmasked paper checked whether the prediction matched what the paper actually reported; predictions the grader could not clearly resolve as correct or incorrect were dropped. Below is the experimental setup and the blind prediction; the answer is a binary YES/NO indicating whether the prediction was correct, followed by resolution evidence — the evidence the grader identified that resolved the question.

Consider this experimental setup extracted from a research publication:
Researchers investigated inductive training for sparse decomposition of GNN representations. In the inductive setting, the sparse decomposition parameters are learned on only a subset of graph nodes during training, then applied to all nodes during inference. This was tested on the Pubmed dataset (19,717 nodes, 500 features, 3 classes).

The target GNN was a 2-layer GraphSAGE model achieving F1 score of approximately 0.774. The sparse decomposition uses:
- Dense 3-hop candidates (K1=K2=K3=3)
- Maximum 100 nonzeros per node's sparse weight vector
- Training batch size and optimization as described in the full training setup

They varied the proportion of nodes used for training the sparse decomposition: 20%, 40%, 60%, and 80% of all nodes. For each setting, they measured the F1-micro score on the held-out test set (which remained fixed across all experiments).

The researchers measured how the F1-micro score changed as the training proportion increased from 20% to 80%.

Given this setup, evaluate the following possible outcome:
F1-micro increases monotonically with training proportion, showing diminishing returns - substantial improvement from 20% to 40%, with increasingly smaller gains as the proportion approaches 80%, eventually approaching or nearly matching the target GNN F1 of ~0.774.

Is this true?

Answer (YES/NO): NO